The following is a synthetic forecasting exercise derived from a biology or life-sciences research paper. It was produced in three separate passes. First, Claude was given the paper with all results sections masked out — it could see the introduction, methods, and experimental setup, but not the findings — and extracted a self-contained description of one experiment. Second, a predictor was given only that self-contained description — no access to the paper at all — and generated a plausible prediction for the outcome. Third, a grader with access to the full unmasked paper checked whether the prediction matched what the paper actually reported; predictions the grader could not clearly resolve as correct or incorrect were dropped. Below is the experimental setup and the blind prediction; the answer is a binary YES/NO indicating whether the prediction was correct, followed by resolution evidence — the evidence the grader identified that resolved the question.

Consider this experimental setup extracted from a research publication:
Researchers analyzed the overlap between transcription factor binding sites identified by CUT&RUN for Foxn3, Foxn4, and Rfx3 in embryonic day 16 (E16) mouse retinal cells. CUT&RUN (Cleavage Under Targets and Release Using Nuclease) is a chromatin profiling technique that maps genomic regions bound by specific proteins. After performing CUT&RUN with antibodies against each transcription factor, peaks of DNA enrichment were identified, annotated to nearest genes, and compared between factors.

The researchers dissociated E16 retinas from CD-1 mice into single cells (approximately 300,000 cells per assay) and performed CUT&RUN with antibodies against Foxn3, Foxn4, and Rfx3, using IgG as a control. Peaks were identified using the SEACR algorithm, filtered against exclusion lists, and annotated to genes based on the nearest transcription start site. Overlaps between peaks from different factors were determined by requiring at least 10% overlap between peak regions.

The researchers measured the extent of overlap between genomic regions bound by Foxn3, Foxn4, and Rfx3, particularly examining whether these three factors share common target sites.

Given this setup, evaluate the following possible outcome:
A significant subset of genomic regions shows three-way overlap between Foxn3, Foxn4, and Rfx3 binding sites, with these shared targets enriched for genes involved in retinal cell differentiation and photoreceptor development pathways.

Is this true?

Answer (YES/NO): NO